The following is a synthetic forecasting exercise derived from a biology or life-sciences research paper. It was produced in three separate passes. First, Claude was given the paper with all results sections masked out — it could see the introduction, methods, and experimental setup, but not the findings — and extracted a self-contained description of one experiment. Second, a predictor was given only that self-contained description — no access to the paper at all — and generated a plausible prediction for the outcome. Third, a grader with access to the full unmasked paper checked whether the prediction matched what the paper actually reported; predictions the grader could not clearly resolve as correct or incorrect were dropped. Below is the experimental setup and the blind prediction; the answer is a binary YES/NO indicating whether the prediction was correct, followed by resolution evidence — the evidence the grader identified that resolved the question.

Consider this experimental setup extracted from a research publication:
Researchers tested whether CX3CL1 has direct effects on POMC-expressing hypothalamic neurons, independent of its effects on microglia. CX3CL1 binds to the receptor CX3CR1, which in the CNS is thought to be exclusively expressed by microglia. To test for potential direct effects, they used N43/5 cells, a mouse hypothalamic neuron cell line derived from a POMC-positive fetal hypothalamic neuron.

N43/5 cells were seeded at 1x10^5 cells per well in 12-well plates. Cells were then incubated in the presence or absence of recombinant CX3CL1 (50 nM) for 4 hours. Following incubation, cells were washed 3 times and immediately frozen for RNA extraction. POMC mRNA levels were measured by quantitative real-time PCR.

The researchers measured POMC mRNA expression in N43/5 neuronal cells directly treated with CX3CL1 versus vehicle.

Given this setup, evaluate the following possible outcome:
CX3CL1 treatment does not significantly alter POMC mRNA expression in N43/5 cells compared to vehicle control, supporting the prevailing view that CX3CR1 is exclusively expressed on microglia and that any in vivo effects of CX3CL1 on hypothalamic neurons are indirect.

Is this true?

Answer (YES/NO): YES